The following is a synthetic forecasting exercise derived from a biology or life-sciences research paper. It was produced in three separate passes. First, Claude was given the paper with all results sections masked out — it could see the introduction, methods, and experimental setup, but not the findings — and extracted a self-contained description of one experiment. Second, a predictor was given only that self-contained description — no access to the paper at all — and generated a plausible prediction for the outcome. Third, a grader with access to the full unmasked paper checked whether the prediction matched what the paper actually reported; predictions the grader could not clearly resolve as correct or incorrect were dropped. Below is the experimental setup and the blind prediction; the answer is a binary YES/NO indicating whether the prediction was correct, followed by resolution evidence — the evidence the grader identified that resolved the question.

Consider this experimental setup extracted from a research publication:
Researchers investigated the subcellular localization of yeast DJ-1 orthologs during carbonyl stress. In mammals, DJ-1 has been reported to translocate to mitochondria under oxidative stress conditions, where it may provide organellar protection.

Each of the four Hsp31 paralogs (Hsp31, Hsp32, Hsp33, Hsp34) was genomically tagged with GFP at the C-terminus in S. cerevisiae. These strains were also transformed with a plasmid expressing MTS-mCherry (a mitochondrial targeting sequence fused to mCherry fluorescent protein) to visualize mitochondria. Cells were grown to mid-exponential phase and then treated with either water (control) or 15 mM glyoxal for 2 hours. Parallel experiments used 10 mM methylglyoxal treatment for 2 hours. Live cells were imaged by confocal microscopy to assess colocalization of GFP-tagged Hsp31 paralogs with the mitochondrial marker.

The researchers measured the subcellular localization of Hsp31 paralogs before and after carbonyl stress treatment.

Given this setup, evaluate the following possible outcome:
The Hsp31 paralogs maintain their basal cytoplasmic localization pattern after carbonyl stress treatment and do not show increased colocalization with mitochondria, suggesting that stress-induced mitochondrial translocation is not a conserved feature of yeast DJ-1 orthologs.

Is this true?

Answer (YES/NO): NO